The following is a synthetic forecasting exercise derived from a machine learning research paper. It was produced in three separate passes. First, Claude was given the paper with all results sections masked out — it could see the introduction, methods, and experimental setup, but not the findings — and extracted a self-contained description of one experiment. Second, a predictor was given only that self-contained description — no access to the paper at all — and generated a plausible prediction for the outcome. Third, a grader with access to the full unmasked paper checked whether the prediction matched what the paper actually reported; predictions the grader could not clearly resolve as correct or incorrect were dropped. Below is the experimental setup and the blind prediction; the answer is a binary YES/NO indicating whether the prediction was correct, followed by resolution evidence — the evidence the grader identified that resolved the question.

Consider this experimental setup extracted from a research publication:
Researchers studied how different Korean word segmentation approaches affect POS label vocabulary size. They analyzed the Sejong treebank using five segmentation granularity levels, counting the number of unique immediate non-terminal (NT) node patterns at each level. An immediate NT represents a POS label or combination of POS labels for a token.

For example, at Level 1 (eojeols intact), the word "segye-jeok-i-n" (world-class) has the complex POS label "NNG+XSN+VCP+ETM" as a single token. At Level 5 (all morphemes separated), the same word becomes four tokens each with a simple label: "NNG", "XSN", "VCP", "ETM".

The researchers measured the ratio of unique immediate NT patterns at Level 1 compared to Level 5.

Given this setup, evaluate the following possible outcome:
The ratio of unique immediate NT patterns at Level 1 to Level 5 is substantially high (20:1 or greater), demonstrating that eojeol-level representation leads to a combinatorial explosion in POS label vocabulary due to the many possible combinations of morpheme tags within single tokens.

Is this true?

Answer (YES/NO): YES